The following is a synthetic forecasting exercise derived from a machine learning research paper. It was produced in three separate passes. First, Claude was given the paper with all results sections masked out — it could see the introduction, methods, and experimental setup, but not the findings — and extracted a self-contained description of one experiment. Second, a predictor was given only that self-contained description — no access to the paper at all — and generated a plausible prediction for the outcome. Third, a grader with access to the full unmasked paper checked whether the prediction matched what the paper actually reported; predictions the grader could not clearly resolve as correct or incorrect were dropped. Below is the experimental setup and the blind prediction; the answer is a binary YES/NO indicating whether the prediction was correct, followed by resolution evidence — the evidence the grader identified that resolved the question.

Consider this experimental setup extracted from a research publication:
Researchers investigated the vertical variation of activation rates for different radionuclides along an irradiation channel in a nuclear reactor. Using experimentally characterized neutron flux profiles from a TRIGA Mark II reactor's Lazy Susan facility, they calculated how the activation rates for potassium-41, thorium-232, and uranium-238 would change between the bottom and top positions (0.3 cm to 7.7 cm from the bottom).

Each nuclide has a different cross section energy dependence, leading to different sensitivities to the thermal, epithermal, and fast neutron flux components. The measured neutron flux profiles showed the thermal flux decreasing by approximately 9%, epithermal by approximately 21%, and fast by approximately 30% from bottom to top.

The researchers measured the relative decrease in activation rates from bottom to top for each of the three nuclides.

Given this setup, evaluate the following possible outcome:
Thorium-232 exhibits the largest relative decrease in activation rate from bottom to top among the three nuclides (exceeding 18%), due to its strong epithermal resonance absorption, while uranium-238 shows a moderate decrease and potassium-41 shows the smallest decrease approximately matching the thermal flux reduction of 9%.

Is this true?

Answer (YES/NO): NO